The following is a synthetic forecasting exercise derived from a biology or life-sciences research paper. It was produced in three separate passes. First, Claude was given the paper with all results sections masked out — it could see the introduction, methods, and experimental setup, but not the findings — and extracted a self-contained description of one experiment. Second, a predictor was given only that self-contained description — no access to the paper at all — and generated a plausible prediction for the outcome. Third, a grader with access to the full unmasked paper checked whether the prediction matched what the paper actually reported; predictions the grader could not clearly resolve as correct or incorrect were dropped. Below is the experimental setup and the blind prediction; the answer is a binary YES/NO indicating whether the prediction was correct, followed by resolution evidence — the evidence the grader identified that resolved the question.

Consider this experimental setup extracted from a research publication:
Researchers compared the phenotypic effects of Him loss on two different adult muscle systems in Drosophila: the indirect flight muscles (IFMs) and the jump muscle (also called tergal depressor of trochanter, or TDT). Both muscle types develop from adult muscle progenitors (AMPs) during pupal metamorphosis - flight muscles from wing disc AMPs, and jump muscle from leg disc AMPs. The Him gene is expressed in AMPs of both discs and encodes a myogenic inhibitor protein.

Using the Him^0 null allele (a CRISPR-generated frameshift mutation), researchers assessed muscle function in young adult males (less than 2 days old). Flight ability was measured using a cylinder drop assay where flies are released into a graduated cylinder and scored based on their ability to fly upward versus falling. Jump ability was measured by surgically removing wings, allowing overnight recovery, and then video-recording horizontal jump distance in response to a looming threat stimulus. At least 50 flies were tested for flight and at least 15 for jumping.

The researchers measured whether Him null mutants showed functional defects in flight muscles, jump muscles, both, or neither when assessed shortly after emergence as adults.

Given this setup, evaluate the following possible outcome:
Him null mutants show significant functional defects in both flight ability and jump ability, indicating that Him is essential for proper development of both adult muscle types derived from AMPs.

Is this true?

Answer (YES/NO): NO